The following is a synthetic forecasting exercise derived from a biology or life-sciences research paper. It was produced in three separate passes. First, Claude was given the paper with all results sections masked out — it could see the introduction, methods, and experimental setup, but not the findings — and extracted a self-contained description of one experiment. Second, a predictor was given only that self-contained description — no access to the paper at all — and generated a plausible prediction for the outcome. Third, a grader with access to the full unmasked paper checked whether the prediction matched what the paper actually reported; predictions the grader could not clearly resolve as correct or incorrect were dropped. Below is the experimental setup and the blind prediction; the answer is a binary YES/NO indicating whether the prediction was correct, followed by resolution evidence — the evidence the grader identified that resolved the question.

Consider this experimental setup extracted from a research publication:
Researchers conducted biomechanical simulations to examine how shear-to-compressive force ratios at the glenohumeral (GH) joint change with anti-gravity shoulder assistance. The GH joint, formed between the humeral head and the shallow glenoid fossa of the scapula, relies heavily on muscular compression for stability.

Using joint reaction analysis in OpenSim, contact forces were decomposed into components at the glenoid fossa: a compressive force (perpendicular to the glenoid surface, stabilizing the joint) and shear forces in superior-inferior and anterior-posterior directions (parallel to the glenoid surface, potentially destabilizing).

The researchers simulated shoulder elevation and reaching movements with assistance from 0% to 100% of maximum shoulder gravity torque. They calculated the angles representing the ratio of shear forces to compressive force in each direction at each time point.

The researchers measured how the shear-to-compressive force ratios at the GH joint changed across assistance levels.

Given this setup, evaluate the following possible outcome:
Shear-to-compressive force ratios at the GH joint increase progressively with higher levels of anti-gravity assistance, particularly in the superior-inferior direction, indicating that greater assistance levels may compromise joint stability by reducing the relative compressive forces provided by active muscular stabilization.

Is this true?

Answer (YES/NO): NO